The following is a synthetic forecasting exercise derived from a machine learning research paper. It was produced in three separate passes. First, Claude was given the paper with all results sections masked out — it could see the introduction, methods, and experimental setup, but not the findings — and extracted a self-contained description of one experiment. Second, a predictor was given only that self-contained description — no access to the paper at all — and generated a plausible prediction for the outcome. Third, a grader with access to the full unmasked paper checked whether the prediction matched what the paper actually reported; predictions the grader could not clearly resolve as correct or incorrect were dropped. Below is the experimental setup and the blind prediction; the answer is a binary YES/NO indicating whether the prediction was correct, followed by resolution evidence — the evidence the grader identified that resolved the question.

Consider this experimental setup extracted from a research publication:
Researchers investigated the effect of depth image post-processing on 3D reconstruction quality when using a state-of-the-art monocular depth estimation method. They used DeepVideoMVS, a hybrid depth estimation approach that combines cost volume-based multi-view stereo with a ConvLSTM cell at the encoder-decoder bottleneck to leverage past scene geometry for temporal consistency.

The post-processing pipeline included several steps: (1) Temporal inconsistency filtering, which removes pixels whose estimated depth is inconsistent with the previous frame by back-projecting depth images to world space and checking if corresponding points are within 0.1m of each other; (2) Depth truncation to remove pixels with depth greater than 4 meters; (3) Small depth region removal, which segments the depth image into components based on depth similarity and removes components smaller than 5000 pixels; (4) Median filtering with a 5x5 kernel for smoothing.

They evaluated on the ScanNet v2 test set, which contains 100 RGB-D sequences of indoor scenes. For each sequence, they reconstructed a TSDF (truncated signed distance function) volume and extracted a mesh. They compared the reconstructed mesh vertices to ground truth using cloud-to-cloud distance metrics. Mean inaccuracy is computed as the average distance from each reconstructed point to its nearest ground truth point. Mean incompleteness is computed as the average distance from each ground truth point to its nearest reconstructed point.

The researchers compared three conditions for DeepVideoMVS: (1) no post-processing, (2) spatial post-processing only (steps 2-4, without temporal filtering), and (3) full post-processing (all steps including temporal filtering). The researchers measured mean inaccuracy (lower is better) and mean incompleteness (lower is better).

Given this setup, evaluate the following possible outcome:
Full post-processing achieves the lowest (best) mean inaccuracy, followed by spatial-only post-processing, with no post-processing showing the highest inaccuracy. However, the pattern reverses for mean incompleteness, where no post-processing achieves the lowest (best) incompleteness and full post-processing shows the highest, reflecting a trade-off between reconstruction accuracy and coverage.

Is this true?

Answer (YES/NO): YES